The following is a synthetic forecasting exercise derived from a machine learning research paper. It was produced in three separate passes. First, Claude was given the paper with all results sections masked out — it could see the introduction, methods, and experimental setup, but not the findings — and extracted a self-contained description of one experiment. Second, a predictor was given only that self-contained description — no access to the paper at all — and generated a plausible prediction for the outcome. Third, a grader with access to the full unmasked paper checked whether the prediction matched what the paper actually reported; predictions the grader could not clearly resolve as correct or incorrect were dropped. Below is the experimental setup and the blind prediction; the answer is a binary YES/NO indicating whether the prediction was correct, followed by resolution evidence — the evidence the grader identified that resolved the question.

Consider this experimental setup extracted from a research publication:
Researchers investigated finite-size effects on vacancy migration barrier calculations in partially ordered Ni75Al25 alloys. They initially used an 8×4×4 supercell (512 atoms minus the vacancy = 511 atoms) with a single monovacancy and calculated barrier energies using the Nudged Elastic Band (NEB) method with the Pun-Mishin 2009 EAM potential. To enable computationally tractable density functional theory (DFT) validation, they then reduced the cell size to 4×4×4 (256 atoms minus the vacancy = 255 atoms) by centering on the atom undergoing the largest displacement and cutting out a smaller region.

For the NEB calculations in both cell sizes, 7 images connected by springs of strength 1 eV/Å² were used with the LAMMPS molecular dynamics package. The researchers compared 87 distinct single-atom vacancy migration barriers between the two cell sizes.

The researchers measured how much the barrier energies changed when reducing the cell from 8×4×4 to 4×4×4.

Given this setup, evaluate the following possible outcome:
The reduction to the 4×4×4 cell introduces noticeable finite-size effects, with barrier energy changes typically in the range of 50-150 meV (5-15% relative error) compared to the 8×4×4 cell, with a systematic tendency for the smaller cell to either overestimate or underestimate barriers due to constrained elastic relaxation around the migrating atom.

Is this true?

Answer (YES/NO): NO